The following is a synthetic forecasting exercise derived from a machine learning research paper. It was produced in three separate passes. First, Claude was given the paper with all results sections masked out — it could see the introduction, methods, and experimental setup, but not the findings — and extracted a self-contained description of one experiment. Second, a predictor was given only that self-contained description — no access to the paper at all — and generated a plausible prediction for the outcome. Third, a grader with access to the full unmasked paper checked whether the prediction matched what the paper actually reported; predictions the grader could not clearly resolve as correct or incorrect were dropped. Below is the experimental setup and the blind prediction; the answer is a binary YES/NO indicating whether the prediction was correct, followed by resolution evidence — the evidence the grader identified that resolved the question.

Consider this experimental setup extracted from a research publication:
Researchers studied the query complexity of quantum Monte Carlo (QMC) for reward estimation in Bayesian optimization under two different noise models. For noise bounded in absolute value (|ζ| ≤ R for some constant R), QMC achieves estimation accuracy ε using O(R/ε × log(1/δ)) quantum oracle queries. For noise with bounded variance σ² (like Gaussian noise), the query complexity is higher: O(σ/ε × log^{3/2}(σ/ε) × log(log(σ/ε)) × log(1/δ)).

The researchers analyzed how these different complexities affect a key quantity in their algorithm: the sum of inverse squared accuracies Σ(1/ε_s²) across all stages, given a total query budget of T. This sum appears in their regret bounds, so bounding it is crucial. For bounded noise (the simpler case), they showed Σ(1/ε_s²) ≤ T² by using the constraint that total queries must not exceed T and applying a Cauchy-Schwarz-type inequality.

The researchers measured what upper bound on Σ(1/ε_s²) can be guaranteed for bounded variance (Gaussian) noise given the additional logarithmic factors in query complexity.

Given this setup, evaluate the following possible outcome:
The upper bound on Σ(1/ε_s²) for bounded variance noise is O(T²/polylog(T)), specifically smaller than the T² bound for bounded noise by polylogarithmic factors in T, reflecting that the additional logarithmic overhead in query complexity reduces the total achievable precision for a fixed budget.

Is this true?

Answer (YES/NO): NO